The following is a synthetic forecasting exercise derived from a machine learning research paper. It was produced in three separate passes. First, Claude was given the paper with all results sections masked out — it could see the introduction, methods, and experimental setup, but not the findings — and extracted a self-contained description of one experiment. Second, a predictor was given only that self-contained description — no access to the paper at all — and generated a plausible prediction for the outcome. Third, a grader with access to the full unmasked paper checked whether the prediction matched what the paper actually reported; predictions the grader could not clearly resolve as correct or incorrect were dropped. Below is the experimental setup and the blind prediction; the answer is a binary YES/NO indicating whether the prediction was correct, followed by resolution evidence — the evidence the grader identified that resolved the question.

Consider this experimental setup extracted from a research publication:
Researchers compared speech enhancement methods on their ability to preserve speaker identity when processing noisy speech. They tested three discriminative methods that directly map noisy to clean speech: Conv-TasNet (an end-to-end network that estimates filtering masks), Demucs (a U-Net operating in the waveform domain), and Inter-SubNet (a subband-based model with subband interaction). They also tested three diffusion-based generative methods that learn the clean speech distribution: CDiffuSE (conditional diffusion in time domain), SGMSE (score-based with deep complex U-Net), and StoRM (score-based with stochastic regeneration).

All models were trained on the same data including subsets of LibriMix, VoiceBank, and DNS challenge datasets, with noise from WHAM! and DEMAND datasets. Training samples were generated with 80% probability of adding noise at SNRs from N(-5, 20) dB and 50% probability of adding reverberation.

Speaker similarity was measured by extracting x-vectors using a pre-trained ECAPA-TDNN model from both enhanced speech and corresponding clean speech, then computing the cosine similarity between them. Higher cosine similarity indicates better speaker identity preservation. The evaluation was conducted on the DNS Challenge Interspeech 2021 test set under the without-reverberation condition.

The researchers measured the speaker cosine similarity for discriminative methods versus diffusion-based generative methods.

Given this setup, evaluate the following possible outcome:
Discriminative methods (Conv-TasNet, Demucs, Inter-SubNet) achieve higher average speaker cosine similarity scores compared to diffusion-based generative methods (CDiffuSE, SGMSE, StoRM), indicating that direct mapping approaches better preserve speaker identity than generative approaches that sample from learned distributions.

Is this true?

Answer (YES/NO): YES